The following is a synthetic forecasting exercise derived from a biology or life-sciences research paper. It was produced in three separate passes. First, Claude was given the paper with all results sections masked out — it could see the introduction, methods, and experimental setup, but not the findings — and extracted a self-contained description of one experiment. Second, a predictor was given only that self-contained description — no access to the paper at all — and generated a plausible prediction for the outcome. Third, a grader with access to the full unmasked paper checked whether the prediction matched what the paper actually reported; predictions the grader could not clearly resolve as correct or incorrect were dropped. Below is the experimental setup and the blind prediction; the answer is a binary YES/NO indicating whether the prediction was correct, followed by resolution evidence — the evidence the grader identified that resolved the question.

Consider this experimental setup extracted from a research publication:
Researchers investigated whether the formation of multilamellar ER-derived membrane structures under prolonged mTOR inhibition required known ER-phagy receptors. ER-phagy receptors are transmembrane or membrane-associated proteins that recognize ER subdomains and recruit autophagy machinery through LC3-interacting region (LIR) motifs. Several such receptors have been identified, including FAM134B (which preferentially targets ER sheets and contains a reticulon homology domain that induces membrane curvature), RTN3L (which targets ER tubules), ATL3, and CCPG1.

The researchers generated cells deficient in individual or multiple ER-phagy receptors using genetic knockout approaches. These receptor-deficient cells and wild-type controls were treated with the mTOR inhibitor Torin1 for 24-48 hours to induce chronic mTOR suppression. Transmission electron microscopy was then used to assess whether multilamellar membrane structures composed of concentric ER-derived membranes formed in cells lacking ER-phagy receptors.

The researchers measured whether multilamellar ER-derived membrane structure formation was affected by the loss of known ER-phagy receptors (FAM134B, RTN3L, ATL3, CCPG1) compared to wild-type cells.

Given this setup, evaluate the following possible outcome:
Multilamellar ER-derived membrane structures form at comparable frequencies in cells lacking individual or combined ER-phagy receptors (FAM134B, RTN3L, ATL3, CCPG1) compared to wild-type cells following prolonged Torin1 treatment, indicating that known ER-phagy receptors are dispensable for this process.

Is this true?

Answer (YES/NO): YES